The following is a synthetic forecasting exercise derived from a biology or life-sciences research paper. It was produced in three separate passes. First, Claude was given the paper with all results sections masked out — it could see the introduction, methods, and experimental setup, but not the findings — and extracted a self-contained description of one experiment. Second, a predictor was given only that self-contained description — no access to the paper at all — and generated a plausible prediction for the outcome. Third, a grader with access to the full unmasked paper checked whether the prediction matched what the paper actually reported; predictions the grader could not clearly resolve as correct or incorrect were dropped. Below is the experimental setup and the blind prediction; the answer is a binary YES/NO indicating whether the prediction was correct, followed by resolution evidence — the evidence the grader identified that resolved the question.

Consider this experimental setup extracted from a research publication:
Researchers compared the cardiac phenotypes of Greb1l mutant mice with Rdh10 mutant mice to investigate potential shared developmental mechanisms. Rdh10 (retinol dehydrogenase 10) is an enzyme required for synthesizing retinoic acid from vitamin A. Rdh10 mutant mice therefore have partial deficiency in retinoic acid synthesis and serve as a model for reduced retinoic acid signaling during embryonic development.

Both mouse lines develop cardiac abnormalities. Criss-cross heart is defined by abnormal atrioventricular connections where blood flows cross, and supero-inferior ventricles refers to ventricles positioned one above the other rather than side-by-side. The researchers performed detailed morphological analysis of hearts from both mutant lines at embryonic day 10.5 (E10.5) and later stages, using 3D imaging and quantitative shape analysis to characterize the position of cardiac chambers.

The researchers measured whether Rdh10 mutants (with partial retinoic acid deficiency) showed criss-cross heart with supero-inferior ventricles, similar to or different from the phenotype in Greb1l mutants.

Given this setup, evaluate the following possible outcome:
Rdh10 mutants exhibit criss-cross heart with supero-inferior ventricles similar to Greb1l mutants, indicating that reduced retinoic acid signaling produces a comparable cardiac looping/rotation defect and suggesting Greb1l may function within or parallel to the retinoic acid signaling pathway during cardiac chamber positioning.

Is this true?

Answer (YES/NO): NO